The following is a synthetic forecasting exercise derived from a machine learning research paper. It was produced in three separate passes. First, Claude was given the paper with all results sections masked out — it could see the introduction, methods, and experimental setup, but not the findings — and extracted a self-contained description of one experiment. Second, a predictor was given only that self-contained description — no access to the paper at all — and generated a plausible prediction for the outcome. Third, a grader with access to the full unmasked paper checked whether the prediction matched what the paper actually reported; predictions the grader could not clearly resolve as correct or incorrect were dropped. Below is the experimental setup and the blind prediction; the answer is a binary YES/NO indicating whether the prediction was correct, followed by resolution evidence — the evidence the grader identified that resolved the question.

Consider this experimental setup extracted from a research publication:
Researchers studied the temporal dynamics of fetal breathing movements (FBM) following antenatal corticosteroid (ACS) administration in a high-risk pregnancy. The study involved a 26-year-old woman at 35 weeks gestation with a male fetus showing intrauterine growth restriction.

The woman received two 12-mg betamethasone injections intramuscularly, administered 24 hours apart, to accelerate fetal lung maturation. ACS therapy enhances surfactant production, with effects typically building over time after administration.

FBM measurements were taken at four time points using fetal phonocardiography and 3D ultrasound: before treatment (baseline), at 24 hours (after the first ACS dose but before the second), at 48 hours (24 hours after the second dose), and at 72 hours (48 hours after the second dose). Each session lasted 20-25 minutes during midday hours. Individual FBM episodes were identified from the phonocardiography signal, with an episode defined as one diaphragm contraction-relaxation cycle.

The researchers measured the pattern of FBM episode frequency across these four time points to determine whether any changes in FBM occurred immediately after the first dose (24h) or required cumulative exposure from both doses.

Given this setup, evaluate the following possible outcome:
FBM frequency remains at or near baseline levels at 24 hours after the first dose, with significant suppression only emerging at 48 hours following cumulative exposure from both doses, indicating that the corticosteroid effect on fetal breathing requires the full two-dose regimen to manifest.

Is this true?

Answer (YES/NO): NO